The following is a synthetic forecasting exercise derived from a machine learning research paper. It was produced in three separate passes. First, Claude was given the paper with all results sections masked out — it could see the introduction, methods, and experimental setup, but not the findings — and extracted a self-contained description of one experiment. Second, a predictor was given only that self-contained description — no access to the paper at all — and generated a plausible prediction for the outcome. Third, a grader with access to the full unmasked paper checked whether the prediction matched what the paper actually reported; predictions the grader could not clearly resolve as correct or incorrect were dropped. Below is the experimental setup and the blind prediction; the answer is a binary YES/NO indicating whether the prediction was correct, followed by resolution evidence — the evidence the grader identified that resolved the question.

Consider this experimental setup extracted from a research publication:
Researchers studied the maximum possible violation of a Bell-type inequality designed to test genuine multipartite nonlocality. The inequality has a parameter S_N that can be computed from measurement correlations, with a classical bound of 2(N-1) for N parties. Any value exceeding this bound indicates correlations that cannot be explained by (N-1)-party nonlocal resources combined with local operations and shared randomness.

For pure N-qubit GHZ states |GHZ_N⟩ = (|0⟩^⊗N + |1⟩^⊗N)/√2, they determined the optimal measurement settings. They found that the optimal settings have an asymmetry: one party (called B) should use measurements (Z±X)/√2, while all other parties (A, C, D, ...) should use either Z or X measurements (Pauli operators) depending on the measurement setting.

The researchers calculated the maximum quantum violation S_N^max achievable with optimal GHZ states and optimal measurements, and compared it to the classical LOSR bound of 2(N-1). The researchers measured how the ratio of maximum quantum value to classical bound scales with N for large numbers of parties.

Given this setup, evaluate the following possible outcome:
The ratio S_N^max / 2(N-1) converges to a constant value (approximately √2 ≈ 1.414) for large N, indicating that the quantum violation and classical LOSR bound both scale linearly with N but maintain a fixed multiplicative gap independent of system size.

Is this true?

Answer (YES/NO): NO